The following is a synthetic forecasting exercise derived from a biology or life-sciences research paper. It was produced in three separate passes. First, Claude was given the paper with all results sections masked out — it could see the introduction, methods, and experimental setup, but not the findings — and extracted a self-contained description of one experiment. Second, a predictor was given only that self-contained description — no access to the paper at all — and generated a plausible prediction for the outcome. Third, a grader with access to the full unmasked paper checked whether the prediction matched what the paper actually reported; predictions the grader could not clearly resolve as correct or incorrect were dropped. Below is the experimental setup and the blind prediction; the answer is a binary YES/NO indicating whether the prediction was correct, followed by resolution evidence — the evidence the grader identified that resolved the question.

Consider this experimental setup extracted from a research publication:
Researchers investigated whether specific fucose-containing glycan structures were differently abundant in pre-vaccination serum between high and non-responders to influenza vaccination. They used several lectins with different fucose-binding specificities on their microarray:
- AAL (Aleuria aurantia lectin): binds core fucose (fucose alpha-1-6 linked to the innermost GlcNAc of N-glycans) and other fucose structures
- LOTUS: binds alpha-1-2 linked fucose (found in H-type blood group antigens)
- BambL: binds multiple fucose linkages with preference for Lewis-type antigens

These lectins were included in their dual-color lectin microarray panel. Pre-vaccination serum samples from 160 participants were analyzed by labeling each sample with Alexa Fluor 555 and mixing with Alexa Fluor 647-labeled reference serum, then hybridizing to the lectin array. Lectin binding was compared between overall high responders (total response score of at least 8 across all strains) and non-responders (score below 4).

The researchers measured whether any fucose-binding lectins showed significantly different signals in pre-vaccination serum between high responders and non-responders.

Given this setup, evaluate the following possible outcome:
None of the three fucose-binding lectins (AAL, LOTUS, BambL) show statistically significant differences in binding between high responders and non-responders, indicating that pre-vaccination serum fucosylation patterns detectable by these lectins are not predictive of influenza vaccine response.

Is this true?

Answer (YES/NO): NO